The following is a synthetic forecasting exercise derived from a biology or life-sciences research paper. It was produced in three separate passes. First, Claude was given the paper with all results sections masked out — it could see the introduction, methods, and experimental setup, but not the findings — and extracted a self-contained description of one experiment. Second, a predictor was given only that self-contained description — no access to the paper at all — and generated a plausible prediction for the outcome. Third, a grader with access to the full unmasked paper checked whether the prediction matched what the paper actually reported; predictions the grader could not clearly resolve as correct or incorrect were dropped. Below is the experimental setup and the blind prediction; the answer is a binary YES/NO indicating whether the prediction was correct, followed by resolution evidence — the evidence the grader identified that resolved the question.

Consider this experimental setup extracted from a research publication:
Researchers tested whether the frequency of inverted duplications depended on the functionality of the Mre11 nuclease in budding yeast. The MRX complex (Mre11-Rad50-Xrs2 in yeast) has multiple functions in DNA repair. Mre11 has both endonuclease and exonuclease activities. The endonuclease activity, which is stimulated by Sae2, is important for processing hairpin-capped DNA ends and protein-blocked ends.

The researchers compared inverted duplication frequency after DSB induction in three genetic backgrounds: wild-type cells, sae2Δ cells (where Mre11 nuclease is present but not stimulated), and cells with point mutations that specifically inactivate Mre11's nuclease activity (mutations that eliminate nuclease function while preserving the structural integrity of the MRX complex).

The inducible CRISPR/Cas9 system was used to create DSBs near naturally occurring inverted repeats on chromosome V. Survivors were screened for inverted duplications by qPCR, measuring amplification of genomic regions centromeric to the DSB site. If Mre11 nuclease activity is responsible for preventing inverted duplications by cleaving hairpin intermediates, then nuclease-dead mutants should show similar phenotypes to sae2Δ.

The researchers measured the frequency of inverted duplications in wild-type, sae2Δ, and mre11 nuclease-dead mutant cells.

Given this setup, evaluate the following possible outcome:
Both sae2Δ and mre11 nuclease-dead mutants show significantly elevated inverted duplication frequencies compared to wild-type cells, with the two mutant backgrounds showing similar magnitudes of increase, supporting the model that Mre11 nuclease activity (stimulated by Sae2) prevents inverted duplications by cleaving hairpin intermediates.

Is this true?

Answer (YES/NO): YES